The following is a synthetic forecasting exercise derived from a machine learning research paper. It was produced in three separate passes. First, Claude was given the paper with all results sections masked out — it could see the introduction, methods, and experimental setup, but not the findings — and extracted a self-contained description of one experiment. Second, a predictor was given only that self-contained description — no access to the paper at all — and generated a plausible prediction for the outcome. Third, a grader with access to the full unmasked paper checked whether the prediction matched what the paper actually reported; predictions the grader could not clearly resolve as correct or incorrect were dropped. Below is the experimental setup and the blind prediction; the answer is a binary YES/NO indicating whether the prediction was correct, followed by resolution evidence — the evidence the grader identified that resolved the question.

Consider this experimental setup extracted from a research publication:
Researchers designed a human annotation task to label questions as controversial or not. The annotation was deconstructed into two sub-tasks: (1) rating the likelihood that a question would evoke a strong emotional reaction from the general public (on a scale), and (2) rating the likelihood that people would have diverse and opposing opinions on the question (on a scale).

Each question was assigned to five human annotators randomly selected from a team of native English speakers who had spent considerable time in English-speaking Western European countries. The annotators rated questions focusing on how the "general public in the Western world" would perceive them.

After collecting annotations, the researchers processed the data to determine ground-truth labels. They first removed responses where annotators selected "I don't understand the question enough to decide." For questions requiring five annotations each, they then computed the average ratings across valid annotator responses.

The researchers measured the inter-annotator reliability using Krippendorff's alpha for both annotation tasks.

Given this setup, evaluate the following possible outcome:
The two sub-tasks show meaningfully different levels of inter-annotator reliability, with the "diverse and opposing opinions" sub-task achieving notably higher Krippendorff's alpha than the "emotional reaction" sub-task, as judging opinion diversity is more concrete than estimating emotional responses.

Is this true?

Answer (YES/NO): NO